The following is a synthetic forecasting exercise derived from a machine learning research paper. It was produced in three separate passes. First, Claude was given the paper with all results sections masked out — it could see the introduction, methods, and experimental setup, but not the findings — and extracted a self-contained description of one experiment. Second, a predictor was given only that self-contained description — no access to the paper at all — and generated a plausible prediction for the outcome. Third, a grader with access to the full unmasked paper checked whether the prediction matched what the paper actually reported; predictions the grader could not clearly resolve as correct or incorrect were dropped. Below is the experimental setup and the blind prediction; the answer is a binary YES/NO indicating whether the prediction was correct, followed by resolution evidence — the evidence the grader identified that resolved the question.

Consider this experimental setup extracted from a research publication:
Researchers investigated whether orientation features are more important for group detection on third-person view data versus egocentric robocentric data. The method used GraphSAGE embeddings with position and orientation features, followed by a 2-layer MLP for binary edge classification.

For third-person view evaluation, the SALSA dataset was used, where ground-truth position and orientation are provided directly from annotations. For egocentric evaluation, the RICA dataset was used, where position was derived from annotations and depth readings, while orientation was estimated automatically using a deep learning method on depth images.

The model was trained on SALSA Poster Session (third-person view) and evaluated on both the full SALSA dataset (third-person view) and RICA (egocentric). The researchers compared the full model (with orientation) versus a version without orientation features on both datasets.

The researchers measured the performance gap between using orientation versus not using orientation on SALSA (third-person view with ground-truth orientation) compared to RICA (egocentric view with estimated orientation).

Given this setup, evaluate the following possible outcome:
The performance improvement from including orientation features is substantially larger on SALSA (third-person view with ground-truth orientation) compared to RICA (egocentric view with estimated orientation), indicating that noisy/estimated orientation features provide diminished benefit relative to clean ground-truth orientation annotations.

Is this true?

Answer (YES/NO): YES